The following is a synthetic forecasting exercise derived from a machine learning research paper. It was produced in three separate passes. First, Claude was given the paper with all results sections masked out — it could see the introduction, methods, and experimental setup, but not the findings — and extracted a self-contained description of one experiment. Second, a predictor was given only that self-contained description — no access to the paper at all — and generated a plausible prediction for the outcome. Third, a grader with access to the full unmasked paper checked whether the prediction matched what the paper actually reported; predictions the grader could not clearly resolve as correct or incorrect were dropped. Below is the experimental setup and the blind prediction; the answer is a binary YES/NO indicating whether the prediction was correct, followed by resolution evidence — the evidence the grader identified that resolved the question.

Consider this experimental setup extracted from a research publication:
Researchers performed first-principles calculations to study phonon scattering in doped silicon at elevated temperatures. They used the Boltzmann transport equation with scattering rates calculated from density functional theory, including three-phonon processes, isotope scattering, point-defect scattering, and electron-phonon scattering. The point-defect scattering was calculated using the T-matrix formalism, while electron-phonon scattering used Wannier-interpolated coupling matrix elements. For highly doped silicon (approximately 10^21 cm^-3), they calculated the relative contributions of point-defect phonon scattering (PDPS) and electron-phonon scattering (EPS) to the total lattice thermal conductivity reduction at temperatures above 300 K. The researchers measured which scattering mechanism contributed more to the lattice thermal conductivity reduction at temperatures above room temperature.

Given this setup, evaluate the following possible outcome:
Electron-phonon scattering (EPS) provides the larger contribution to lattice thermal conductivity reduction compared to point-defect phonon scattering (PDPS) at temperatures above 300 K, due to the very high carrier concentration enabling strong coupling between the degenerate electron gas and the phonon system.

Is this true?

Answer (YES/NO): NO